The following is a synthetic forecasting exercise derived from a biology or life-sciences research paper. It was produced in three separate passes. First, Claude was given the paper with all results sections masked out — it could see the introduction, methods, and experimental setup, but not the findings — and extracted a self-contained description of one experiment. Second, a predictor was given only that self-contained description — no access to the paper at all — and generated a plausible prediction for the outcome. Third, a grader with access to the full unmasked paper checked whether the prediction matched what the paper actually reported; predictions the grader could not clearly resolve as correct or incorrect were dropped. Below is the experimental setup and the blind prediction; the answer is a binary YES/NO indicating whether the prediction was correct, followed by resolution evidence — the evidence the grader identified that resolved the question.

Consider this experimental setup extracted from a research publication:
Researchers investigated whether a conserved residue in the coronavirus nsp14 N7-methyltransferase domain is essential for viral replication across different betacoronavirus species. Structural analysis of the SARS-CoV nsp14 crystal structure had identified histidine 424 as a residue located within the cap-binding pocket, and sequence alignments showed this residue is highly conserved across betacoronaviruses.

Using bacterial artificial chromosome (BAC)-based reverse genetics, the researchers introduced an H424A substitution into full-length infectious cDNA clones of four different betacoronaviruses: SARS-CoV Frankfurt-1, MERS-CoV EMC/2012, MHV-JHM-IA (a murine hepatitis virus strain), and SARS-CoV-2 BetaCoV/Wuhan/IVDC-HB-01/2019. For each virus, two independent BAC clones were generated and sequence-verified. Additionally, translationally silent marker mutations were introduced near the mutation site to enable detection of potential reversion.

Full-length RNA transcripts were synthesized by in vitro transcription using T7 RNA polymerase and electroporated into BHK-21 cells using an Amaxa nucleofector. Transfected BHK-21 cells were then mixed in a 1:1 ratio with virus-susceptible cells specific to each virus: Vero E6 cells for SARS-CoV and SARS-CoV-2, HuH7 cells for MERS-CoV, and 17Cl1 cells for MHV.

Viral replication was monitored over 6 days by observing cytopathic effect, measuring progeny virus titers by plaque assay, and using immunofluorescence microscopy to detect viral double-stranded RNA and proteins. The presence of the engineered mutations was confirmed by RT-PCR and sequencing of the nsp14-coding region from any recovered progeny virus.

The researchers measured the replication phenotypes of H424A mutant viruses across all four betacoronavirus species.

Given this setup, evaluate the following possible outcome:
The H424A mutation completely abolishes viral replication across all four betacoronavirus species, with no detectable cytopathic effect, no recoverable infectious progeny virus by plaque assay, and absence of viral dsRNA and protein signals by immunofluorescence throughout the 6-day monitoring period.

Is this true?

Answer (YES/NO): NO